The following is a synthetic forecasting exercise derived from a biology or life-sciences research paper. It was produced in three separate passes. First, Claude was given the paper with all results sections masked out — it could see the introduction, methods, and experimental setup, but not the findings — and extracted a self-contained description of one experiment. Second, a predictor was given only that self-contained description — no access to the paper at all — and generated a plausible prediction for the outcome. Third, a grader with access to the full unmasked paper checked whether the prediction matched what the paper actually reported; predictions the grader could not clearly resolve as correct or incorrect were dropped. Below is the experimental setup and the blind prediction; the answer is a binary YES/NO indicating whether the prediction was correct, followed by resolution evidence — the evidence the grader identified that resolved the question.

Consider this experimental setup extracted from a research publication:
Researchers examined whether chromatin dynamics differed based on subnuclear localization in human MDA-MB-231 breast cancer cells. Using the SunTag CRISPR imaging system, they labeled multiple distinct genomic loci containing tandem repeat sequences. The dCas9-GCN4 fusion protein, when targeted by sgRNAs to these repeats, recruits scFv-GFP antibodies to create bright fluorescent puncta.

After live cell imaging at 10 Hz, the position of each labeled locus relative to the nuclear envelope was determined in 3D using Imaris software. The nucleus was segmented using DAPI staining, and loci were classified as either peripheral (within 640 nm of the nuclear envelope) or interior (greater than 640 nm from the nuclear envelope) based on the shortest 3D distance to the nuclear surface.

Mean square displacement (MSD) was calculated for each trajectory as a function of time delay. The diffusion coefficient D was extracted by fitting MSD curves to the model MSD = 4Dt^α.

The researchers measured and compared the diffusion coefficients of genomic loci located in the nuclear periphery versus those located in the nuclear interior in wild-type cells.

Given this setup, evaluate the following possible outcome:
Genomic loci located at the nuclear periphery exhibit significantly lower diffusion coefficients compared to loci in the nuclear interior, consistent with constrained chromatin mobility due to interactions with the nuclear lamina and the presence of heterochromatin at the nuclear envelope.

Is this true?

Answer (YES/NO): YES